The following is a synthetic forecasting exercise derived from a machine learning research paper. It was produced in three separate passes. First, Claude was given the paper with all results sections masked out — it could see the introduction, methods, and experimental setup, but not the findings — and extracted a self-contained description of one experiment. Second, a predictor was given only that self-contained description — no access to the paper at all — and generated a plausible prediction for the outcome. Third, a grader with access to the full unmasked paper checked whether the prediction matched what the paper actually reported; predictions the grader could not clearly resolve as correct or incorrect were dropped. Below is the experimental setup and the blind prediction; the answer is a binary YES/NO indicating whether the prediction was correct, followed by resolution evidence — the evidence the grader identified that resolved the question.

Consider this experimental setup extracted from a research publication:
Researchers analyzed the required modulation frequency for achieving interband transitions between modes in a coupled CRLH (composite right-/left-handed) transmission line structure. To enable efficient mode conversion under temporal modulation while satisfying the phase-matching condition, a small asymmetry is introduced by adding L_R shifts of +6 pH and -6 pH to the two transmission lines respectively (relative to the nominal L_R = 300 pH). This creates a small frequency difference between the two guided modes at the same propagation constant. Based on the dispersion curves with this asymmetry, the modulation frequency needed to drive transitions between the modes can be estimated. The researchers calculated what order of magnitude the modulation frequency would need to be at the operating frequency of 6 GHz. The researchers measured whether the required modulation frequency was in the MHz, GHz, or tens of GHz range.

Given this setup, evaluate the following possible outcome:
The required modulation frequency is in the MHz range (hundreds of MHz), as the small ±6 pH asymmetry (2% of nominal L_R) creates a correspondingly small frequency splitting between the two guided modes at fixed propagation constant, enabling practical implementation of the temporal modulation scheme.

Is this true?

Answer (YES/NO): NO